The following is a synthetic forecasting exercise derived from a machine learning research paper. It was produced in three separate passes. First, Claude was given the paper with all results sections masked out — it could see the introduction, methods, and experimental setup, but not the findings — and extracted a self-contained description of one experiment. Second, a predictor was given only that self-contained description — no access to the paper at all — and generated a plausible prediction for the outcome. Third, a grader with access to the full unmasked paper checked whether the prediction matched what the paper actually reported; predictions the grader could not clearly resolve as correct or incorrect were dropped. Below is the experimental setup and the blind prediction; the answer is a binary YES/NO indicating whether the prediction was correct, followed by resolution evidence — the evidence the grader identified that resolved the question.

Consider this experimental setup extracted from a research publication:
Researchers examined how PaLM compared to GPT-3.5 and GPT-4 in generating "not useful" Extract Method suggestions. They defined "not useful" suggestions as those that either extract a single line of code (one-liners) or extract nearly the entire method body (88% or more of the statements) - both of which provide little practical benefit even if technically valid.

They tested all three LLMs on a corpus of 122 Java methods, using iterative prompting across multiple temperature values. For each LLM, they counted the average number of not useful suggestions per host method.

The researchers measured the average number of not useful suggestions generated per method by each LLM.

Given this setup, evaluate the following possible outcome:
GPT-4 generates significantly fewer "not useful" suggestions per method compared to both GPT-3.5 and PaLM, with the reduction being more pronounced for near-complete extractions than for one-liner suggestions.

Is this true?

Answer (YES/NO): NO